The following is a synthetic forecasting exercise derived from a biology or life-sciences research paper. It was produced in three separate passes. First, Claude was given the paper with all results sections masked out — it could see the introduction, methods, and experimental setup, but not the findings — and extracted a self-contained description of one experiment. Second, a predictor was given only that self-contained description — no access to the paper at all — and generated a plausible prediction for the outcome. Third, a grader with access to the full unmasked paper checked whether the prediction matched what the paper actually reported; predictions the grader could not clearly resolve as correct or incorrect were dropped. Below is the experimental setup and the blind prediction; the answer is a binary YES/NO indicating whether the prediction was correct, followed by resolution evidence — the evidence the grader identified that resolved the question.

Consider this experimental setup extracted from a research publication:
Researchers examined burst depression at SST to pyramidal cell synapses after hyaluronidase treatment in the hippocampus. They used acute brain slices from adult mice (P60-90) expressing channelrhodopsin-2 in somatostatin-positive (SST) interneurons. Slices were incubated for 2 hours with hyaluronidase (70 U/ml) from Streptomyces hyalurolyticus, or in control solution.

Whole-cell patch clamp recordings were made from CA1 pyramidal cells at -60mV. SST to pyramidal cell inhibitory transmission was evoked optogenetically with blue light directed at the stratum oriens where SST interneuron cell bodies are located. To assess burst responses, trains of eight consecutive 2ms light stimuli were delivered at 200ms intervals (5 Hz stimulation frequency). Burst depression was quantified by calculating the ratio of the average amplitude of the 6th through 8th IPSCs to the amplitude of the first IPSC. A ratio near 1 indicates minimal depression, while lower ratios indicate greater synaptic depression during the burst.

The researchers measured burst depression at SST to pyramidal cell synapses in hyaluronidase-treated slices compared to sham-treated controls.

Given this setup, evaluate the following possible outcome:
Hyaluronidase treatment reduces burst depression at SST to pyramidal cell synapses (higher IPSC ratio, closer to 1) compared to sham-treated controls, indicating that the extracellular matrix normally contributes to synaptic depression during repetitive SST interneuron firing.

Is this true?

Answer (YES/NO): NO